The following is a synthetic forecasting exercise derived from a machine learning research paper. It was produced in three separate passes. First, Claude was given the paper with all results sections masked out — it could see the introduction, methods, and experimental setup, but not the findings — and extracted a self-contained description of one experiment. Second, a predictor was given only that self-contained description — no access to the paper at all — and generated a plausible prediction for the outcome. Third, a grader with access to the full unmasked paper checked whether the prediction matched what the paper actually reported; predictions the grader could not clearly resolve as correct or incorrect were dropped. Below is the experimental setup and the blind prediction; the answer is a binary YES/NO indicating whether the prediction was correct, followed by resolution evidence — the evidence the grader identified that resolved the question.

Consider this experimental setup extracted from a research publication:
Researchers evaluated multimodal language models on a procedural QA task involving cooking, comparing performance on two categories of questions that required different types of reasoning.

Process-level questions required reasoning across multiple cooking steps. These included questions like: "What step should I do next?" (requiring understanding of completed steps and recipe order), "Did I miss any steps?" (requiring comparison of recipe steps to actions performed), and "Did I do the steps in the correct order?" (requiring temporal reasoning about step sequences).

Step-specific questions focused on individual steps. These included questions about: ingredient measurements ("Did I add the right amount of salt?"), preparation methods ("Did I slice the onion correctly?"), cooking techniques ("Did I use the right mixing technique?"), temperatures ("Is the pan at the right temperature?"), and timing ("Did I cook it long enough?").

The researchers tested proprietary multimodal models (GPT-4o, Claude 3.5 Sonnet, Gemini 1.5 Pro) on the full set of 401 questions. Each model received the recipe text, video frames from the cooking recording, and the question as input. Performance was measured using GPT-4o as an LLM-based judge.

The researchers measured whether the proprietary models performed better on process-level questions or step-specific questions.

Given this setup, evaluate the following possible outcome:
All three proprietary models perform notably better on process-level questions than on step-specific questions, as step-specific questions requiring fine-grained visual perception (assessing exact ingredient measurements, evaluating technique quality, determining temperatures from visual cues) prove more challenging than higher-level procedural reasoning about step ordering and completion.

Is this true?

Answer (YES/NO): NO